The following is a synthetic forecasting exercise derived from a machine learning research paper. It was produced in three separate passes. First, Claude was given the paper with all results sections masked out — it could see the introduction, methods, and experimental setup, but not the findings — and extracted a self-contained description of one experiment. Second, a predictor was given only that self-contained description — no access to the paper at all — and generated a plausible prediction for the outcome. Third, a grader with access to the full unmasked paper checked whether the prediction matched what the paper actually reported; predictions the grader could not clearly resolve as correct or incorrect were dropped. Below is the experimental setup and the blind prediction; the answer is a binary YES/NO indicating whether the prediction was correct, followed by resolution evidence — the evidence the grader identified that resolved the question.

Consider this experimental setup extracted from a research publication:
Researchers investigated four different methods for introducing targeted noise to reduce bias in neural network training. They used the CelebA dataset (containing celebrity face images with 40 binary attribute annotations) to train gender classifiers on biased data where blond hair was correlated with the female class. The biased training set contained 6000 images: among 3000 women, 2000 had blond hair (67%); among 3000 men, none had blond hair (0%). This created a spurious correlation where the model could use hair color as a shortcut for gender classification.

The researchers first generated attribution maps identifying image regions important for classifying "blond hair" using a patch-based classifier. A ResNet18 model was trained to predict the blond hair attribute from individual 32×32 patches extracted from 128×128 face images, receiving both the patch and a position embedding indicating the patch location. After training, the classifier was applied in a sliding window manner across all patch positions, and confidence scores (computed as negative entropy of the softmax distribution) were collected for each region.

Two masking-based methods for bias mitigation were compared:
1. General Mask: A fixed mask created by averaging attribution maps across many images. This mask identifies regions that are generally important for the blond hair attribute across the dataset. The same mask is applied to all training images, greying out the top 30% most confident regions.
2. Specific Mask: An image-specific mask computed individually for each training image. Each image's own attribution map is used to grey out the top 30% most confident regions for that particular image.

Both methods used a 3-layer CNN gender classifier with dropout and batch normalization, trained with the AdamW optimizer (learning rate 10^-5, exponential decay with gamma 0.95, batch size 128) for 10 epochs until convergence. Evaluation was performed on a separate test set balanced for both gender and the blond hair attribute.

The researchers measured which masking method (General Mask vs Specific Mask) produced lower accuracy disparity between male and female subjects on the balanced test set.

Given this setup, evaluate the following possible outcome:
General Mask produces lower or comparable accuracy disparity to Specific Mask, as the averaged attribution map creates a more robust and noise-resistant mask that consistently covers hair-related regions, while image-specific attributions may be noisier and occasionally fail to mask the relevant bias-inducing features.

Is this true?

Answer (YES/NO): NO